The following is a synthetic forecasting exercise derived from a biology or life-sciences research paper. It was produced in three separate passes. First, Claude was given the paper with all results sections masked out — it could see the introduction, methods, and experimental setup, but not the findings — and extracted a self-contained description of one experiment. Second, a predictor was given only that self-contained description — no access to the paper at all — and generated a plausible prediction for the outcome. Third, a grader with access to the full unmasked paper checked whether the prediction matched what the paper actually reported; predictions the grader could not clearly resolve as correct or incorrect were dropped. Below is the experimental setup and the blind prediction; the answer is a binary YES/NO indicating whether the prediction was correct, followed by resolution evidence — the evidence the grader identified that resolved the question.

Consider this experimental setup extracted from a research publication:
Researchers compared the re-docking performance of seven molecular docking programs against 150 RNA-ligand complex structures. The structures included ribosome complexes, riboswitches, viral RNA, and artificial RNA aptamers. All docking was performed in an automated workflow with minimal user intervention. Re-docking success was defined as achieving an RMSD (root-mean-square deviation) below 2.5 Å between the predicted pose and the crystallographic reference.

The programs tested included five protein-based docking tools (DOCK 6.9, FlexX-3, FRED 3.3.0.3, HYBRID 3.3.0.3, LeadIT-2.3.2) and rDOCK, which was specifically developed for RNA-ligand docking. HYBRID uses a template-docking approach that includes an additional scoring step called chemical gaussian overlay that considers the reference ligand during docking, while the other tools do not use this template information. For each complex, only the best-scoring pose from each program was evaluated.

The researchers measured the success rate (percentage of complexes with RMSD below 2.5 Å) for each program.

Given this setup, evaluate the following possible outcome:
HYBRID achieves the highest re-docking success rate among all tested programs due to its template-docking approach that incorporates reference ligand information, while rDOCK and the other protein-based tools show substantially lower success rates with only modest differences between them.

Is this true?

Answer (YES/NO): YES